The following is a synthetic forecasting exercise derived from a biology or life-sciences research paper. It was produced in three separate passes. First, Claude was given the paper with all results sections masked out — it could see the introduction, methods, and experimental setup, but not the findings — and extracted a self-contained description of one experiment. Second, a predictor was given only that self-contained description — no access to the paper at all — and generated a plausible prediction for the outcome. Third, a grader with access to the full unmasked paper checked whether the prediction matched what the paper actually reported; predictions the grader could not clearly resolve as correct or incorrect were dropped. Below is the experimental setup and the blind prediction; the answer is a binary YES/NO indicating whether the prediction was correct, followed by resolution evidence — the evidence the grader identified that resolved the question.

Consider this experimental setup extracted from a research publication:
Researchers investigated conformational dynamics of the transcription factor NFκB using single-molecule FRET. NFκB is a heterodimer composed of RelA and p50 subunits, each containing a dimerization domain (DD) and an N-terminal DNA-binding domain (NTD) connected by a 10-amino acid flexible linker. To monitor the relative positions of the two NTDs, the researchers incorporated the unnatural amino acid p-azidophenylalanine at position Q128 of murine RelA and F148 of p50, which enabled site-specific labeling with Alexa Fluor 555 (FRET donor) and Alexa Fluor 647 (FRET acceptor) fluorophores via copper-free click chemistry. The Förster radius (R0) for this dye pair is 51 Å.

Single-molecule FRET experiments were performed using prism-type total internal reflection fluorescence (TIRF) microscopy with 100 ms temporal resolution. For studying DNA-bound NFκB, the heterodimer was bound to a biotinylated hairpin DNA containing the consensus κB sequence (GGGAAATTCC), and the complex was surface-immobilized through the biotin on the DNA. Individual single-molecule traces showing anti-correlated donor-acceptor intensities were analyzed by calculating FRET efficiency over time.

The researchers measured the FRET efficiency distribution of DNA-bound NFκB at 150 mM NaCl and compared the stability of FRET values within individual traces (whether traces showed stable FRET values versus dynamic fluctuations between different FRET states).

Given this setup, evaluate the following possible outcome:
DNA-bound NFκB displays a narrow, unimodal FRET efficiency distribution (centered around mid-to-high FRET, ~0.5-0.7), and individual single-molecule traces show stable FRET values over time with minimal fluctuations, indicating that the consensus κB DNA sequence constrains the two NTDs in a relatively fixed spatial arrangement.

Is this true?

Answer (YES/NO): NO